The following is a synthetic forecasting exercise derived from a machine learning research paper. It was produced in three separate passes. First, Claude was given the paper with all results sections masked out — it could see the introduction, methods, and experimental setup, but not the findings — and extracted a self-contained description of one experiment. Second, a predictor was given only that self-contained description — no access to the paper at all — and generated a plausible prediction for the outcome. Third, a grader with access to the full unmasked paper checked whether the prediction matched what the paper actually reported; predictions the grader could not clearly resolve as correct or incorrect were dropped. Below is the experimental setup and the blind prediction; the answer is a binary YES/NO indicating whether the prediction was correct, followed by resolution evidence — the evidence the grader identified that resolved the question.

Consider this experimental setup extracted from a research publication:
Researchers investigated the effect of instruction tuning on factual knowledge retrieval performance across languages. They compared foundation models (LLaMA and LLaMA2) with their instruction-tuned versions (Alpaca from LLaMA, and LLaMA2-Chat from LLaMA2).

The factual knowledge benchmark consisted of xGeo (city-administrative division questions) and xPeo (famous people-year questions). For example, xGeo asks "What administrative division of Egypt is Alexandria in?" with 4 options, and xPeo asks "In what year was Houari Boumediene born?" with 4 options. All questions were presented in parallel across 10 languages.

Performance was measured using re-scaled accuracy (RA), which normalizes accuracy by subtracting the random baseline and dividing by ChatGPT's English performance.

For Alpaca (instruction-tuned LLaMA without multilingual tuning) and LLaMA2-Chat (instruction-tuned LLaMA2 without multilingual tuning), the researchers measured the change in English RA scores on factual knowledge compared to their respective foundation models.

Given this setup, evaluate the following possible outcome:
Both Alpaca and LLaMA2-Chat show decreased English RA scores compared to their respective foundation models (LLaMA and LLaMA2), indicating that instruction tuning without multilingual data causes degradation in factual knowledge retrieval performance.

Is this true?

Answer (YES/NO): YES